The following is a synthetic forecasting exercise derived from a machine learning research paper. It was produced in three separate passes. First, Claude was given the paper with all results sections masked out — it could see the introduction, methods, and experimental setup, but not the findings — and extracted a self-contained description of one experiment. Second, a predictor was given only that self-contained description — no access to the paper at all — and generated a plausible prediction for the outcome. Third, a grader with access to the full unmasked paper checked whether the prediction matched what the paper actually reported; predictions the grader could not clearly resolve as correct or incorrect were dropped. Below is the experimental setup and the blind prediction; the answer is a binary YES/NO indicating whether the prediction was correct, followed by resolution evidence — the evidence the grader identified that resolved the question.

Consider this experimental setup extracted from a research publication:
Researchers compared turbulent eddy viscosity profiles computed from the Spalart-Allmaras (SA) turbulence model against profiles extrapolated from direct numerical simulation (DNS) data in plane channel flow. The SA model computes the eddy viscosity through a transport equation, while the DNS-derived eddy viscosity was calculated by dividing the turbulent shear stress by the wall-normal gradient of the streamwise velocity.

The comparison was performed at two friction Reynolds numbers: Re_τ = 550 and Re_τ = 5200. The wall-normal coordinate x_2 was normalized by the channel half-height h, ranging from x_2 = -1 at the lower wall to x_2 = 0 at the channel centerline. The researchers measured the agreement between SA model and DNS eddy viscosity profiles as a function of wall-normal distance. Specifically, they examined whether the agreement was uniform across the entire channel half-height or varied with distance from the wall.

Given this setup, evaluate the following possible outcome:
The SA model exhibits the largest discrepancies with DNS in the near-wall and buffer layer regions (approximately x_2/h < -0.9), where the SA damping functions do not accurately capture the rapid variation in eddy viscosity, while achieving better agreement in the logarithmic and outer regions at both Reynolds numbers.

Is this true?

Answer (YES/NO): NO